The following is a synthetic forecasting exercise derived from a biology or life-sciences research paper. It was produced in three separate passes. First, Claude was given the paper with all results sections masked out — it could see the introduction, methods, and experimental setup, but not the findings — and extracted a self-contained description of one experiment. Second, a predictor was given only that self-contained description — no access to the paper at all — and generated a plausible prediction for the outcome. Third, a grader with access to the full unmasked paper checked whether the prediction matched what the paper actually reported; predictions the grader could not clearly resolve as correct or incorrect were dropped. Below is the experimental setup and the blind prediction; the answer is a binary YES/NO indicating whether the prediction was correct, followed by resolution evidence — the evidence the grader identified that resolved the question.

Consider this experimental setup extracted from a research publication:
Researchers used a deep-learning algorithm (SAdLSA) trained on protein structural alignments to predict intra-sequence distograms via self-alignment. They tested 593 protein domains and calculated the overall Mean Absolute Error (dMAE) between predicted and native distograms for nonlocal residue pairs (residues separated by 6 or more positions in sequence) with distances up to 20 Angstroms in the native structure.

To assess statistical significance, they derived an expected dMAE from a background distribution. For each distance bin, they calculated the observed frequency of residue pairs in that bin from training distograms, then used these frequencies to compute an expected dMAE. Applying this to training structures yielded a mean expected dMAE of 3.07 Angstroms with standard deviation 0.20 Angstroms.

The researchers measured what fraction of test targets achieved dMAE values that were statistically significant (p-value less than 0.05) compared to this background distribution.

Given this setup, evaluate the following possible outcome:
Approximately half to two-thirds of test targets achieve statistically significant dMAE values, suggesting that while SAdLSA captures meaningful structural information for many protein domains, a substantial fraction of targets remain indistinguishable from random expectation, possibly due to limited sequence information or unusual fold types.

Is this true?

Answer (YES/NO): NO